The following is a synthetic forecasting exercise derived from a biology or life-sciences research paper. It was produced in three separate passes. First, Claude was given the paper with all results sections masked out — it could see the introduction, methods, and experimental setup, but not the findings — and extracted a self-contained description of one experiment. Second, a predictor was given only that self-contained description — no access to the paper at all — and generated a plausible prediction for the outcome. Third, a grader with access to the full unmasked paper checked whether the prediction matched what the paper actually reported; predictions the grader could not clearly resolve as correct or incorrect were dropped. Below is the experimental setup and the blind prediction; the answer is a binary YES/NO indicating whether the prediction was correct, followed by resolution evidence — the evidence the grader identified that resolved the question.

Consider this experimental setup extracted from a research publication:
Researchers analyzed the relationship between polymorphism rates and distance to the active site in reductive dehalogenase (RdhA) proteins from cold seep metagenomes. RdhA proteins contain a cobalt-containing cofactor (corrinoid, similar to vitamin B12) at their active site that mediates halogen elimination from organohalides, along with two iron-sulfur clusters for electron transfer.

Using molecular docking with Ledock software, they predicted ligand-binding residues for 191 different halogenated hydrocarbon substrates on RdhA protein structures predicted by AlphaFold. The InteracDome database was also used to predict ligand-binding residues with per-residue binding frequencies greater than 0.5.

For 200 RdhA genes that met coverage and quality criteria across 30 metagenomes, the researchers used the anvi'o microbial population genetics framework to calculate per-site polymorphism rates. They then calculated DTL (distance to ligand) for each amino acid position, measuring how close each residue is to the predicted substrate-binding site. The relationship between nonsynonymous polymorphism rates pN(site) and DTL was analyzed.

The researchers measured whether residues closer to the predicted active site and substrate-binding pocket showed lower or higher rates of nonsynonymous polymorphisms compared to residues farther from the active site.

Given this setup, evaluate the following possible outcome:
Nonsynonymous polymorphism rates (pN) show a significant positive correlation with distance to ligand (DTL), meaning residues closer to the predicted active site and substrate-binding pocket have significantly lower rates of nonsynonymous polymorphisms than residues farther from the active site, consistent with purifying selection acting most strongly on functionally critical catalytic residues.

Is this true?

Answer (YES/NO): YES